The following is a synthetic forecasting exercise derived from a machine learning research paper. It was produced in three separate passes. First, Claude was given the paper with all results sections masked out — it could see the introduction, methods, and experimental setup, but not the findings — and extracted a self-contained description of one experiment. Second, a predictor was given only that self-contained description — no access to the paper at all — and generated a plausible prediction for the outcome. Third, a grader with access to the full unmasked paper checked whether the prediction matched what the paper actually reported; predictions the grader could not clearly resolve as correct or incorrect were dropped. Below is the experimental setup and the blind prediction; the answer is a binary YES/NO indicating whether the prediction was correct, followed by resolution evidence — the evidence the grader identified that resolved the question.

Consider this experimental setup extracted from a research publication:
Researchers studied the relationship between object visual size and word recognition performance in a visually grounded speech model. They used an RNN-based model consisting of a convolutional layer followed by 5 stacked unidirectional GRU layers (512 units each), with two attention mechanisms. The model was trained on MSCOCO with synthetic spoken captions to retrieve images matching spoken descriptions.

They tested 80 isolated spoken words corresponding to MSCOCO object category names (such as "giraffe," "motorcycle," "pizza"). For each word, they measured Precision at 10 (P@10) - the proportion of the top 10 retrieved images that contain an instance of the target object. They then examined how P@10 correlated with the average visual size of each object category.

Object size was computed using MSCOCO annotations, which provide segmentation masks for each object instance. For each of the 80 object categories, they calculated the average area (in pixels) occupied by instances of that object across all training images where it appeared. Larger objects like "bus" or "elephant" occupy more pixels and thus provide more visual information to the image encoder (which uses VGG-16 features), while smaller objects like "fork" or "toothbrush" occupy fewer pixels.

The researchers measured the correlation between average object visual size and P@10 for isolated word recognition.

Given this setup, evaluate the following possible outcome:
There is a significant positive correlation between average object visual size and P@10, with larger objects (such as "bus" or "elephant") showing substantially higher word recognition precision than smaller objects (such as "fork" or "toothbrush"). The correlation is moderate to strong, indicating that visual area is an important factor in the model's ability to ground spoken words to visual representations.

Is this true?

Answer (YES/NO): NO